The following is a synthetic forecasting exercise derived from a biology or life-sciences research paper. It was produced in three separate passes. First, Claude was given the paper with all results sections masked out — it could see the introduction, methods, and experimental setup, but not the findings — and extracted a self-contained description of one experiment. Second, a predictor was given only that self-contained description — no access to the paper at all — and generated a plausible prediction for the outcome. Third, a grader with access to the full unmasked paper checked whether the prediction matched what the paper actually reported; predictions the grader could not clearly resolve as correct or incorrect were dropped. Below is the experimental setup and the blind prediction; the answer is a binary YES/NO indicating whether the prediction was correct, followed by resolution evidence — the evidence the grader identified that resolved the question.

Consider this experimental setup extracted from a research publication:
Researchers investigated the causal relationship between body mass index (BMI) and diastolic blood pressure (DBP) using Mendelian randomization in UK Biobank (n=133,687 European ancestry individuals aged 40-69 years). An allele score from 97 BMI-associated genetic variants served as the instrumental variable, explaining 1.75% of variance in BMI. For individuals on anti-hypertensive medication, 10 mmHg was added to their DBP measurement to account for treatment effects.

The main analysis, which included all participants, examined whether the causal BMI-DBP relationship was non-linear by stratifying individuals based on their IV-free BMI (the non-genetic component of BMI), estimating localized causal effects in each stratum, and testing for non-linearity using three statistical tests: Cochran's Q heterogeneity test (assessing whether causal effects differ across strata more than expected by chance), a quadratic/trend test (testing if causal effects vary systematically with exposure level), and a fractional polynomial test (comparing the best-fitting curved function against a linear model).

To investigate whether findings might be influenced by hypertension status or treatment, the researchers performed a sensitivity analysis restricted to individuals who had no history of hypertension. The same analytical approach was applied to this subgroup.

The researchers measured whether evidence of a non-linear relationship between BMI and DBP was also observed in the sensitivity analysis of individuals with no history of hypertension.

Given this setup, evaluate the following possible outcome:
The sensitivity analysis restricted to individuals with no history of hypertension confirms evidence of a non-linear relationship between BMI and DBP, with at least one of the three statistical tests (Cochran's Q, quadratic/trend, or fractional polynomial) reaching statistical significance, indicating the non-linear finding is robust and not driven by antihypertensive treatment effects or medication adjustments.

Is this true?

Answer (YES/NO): NO